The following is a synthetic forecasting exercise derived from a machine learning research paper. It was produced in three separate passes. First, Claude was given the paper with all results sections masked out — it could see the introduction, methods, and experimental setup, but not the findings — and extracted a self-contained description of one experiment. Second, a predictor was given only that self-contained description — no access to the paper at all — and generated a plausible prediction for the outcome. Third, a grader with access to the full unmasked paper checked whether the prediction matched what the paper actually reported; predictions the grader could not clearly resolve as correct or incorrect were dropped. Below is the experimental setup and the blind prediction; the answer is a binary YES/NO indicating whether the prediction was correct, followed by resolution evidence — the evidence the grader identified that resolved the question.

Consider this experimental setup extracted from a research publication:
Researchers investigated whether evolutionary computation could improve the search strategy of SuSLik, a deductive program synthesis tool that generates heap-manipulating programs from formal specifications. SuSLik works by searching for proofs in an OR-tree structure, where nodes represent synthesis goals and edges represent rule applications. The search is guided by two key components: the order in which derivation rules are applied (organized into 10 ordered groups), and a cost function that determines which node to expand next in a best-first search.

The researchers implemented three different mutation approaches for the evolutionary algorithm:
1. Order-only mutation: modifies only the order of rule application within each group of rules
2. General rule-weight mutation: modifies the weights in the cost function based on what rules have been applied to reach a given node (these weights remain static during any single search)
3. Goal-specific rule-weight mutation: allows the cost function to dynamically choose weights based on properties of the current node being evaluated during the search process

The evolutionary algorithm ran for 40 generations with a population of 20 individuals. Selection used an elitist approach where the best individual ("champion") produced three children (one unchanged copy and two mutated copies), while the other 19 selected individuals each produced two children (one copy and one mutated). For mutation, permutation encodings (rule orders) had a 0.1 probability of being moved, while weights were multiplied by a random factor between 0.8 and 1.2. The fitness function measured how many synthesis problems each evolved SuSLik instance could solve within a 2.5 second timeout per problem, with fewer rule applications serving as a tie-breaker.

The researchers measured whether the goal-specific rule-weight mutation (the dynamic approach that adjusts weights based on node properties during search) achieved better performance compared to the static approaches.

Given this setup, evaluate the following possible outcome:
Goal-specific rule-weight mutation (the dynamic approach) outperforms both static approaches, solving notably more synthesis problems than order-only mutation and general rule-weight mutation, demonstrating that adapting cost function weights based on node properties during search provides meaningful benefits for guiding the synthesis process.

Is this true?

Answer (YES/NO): NO